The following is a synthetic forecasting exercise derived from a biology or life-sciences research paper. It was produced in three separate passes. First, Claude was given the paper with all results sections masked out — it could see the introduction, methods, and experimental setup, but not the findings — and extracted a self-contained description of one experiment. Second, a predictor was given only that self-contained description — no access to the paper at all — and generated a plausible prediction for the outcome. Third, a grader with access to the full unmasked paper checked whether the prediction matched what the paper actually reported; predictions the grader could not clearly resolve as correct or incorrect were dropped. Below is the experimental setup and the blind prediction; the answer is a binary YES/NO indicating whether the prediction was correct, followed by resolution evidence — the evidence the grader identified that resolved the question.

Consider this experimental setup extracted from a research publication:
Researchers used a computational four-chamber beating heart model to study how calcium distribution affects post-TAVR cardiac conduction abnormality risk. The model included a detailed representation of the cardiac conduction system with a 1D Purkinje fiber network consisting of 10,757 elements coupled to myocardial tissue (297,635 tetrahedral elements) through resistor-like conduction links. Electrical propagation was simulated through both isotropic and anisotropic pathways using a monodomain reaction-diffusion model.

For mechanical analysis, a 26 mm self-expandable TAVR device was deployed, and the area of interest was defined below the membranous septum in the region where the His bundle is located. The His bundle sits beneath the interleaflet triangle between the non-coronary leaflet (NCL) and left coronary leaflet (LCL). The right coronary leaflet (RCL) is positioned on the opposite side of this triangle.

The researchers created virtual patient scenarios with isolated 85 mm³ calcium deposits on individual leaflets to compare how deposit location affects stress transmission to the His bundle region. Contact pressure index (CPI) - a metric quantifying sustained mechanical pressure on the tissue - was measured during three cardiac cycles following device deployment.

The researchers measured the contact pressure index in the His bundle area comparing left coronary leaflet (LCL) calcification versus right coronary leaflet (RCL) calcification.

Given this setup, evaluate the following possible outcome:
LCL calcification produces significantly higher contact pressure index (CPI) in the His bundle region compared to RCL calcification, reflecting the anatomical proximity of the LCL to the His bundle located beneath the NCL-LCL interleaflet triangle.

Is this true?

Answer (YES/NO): YES